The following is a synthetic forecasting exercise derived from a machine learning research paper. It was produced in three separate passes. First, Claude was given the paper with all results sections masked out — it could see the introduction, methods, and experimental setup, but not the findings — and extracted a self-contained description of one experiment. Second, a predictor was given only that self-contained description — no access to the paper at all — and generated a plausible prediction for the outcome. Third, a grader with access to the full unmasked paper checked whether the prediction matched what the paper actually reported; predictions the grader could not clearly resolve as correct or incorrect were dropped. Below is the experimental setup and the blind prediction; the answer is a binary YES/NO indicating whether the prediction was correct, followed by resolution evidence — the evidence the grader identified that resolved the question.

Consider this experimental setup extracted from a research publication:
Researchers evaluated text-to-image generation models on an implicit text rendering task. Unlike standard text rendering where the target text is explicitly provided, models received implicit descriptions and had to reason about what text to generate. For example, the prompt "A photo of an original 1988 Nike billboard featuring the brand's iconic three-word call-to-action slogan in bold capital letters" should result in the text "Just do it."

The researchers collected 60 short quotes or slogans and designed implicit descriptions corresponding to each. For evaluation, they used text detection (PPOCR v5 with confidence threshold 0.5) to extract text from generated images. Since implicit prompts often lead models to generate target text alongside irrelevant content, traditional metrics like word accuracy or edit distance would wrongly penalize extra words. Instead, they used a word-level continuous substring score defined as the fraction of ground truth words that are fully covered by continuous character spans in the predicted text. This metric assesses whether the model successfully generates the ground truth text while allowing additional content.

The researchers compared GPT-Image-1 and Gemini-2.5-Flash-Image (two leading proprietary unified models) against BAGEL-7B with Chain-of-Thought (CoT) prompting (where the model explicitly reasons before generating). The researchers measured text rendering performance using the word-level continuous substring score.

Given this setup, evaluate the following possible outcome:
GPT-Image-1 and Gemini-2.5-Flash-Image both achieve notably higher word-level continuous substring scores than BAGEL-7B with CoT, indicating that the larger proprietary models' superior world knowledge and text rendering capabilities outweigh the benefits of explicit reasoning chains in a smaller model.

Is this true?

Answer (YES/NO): YES